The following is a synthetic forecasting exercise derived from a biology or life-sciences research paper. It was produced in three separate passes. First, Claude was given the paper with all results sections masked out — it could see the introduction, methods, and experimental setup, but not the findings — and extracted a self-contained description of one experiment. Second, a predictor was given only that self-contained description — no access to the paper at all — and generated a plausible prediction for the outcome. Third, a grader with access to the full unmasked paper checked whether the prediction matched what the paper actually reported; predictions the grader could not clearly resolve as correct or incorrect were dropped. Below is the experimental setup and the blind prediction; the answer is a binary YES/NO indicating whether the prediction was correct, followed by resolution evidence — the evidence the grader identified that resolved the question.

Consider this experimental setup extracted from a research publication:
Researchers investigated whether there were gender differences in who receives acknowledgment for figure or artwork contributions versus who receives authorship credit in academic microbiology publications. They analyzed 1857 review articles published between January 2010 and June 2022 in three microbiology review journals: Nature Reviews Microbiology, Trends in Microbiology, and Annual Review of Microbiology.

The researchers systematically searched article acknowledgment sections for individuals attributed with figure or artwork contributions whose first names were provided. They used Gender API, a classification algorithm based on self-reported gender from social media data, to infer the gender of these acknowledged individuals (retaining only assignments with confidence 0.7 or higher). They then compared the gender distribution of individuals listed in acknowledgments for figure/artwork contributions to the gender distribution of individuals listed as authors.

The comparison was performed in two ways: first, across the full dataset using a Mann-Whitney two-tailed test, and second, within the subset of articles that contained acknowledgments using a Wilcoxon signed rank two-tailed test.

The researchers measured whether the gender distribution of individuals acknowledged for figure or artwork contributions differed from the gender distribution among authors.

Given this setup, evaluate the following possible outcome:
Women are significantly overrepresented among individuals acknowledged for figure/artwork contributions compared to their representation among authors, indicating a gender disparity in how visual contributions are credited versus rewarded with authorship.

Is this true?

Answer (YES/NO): YES